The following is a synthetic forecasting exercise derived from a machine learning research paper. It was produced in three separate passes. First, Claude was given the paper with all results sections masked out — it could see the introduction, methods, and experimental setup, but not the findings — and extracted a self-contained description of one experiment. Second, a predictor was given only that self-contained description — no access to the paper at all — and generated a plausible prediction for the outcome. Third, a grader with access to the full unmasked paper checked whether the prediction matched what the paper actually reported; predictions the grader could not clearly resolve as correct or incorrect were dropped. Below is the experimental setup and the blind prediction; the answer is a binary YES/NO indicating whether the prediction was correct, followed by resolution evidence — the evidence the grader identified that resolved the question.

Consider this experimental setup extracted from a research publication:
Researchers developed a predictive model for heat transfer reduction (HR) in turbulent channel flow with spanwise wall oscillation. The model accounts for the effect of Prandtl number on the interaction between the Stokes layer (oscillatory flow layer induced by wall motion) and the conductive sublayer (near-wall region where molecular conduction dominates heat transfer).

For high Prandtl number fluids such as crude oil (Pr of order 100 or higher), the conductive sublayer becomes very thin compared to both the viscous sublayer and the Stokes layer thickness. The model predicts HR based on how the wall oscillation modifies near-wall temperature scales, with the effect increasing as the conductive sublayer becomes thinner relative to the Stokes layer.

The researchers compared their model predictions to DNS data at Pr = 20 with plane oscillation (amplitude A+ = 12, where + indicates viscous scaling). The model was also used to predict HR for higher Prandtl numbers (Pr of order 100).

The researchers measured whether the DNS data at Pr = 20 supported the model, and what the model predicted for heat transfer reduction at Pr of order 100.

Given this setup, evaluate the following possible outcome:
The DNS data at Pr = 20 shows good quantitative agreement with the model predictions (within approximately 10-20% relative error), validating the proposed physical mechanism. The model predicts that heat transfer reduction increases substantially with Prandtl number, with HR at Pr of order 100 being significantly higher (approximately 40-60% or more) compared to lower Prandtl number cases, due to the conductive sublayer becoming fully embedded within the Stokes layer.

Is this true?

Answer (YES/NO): YES